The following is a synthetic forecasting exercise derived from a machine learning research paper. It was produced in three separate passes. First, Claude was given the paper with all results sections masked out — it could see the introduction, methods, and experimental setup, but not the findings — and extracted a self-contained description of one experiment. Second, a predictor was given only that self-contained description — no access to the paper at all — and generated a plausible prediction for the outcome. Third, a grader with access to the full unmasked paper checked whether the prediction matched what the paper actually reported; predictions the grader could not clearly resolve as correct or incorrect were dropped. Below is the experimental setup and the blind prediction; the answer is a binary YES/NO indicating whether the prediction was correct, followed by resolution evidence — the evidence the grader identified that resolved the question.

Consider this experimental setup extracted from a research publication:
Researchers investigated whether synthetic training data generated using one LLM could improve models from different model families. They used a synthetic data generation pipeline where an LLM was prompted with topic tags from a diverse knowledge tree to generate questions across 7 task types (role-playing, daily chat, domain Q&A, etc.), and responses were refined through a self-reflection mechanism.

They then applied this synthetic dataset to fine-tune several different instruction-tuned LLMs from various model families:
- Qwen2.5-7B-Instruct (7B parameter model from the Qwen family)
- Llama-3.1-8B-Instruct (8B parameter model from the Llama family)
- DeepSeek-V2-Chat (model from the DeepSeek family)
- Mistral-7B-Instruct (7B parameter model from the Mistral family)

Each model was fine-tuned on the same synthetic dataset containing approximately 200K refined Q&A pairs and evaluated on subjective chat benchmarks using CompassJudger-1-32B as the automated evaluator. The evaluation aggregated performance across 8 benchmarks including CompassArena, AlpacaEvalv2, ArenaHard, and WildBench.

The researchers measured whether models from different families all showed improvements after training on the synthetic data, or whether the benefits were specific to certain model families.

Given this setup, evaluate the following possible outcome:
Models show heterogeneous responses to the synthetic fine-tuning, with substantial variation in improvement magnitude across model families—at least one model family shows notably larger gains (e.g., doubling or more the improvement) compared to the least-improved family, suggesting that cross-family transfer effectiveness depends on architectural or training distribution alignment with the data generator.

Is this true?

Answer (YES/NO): NO